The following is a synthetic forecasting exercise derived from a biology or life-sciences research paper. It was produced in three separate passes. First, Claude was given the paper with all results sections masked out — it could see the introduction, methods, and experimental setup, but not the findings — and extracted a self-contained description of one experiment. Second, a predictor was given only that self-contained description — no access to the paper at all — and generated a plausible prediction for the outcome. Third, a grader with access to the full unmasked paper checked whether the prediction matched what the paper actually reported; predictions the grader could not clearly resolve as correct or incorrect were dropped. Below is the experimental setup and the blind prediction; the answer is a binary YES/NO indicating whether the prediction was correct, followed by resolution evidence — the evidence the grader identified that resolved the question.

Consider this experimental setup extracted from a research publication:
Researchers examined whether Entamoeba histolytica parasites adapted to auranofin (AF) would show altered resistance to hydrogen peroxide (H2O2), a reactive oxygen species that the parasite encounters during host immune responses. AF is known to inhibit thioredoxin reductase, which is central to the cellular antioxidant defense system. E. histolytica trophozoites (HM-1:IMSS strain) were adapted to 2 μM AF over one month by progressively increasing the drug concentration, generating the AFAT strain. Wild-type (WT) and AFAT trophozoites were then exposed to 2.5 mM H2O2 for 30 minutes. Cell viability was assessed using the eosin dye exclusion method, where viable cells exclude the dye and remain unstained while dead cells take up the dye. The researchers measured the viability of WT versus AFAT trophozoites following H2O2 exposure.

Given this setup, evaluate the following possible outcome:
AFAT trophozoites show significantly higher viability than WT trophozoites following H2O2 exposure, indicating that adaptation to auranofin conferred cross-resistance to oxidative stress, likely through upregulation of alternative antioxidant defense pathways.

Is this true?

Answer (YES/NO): NO